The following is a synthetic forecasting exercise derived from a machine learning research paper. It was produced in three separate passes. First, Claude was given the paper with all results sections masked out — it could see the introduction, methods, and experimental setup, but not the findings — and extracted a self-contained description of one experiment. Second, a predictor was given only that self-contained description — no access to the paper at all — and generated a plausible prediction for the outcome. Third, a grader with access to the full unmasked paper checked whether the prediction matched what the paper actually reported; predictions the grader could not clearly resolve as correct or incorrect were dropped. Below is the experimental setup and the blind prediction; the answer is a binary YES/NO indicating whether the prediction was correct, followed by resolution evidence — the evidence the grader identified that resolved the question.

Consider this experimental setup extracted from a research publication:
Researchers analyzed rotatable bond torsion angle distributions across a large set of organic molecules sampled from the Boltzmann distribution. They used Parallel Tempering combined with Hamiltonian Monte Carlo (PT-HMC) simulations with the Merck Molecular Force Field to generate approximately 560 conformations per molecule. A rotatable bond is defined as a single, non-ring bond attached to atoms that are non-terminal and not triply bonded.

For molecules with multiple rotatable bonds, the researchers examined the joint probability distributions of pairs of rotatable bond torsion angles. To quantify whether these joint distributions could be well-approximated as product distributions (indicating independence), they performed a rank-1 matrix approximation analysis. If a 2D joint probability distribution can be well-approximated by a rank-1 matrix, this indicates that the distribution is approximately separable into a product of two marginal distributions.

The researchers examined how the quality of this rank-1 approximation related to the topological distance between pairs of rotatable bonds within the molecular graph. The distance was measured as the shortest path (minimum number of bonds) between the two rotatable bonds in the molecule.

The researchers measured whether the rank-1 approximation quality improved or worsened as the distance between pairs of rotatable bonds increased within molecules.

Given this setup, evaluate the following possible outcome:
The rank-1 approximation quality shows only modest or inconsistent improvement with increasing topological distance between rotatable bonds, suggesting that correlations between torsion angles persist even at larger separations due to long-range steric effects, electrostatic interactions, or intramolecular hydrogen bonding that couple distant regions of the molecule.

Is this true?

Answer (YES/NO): NO